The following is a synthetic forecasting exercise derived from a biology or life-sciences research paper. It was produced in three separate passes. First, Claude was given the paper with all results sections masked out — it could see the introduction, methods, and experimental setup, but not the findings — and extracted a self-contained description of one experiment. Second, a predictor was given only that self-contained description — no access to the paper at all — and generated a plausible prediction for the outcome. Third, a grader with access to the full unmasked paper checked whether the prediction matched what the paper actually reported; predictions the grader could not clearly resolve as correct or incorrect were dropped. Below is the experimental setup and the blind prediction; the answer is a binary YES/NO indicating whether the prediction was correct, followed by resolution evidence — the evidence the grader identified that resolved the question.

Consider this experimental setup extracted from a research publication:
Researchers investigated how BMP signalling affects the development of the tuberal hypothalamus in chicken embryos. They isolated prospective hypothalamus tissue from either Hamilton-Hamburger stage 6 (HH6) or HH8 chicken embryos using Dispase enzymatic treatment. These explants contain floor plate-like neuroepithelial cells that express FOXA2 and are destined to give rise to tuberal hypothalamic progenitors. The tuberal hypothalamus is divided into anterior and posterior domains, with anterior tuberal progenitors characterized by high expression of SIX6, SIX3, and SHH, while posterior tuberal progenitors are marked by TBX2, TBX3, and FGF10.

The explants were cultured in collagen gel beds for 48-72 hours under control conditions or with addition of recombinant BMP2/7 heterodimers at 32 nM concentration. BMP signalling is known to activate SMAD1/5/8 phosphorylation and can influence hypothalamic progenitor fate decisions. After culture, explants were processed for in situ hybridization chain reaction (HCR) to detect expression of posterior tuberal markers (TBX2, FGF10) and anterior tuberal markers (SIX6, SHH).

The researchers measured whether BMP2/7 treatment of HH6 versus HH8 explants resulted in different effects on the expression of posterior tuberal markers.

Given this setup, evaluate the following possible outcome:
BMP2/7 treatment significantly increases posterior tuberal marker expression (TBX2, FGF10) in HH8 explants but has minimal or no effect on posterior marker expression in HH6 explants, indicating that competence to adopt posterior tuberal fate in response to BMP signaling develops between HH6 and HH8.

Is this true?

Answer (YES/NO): NO